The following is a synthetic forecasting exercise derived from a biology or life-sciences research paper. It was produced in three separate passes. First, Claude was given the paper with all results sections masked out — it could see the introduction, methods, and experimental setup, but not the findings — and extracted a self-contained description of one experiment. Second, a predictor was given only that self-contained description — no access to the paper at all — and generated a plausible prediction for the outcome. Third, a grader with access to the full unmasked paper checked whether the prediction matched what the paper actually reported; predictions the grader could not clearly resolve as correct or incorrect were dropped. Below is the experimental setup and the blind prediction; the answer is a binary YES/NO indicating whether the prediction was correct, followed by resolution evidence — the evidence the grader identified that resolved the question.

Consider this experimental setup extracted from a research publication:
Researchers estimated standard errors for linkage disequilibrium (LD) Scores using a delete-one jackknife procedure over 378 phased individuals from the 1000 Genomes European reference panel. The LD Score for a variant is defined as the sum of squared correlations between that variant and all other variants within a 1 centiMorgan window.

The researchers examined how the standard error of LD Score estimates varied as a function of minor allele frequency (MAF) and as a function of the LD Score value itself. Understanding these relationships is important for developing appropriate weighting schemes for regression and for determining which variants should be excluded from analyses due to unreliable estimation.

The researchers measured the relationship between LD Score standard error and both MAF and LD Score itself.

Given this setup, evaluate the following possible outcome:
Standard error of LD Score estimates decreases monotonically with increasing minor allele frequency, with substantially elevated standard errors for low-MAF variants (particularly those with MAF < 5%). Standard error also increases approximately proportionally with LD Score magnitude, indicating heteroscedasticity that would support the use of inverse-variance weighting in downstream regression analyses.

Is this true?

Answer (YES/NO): NO